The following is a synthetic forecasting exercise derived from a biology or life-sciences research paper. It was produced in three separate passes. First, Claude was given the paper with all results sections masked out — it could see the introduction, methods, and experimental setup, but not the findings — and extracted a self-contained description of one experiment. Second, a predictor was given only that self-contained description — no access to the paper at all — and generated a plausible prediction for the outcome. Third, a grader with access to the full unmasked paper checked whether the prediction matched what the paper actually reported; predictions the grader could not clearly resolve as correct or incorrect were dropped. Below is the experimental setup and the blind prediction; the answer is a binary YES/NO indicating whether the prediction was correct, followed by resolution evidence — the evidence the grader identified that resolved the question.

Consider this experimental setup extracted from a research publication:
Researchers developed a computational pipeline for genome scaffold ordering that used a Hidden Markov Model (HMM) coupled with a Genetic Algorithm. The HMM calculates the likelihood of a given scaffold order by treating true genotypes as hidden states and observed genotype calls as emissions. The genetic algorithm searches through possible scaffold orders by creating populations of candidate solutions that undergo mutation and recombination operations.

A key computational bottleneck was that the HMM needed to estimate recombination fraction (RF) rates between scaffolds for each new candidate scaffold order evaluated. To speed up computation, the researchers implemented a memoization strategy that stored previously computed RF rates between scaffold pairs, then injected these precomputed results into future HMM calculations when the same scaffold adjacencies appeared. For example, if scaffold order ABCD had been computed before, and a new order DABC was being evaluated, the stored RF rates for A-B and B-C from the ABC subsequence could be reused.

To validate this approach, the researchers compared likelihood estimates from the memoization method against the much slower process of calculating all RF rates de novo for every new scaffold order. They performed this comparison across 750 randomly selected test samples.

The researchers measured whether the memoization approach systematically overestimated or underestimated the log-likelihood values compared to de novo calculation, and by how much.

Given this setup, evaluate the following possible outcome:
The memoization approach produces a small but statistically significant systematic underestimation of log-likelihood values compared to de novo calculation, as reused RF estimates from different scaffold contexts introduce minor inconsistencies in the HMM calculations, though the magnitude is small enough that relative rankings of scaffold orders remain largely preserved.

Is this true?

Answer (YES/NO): YES